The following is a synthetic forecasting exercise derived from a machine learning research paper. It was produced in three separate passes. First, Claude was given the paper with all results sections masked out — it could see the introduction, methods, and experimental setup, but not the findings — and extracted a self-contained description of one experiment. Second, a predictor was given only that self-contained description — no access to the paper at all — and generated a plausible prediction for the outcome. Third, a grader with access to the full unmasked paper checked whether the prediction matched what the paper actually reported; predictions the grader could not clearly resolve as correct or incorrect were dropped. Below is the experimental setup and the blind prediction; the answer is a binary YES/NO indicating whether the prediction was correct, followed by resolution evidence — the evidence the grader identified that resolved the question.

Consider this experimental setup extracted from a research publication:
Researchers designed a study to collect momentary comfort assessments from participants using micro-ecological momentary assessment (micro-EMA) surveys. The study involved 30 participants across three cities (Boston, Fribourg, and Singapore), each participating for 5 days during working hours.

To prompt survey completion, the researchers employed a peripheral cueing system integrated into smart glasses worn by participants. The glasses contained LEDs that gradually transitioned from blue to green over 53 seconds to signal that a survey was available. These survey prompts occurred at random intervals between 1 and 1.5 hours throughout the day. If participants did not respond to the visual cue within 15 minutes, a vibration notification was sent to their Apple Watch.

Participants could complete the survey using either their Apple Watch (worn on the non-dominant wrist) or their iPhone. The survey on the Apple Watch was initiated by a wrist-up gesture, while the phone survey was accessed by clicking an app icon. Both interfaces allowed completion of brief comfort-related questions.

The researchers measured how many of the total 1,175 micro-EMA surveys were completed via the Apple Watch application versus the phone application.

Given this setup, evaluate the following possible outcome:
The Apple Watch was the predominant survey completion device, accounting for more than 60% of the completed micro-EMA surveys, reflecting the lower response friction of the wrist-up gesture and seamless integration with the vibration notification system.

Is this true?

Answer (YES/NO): YES